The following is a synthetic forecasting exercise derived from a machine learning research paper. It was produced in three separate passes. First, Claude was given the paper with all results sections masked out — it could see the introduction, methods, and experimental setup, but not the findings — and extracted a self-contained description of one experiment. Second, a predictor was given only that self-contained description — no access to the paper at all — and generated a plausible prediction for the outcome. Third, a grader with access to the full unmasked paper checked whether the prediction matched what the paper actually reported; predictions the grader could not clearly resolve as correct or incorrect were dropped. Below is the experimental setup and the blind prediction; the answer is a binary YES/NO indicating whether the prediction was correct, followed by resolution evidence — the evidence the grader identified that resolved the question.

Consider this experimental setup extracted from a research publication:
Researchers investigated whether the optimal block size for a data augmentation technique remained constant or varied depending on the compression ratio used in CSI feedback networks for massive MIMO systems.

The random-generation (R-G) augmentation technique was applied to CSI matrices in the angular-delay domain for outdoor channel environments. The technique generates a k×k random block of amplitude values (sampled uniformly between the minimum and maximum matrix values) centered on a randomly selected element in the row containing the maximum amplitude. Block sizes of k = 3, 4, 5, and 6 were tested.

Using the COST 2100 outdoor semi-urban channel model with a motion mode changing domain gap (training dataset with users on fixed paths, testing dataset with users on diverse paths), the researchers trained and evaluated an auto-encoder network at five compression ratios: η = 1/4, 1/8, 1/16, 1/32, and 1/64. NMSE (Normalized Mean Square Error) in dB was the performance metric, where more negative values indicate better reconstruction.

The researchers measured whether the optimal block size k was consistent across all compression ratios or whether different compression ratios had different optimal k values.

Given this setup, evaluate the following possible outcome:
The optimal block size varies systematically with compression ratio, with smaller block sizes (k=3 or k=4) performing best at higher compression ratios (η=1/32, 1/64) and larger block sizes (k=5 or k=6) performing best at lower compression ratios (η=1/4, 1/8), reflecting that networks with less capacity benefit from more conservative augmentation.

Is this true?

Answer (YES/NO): NO